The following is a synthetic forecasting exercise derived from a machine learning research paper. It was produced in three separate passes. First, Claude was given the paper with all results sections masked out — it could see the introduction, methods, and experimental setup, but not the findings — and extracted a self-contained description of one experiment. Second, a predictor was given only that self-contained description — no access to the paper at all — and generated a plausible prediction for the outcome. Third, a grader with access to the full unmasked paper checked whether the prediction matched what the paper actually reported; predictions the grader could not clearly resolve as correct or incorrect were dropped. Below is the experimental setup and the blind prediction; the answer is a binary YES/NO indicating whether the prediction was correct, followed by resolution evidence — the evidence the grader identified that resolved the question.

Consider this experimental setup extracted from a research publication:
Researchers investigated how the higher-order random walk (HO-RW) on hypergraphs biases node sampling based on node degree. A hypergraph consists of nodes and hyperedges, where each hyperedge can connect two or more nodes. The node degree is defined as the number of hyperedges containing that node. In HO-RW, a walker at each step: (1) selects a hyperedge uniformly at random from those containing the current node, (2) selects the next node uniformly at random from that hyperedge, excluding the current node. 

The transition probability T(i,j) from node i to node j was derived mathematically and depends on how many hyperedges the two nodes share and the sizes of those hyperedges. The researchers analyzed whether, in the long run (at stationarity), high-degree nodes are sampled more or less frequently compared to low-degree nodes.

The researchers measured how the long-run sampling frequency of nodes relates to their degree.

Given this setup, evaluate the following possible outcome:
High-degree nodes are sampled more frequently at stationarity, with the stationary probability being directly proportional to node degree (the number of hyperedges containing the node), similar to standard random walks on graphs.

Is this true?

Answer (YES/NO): YES